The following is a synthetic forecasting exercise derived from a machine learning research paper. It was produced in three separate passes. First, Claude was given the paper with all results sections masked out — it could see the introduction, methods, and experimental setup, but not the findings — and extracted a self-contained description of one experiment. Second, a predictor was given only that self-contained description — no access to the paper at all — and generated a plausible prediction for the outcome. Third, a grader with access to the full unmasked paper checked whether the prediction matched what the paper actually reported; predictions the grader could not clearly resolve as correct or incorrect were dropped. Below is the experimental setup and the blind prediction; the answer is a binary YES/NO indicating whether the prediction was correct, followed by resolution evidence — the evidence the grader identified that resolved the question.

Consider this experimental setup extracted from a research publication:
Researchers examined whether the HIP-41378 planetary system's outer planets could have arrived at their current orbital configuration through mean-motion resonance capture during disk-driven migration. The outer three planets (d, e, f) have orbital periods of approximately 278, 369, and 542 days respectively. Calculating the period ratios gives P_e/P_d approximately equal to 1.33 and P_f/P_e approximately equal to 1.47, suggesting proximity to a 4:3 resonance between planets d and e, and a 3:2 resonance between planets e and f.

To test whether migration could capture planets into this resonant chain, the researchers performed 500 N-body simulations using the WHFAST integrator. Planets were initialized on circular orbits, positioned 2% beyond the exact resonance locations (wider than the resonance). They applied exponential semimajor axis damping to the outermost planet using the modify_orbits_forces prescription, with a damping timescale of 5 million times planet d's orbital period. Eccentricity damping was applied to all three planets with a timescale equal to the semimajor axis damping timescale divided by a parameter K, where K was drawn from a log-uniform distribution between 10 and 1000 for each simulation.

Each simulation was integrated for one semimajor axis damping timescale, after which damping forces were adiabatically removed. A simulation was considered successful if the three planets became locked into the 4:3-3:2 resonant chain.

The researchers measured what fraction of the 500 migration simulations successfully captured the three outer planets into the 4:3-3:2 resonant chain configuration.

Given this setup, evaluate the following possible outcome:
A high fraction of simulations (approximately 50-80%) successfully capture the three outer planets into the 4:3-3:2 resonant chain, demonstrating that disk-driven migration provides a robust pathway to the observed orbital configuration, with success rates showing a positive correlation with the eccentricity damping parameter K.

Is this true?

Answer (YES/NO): NO